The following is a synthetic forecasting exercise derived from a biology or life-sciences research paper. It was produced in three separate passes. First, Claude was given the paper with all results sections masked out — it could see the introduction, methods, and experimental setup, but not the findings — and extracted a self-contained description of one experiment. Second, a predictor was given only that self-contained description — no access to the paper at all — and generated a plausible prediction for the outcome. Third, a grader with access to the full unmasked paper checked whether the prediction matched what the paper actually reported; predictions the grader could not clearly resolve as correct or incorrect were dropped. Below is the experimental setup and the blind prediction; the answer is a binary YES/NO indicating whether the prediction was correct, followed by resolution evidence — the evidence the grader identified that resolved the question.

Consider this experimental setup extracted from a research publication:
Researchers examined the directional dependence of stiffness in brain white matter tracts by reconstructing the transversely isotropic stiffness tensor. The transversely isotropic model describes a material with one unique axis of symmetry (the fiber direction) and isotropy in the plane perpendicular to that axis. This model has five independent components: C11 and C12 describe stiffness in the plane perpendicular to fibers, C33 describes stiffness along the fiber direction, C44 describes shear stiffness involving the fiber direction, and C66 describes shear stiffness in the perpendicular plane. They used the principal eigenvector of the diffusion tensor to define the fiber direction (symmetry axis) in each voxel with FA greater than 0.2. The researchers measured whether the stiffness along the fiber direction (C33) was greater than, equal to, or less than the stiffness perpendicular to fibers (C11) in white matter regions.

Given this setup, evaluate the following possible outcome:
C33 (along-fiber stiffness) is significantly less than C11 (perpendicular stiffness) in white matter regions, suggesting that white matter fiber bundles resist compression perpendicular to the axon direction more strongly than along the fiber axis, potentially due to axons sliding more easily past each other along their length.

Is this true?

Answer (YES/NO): NO